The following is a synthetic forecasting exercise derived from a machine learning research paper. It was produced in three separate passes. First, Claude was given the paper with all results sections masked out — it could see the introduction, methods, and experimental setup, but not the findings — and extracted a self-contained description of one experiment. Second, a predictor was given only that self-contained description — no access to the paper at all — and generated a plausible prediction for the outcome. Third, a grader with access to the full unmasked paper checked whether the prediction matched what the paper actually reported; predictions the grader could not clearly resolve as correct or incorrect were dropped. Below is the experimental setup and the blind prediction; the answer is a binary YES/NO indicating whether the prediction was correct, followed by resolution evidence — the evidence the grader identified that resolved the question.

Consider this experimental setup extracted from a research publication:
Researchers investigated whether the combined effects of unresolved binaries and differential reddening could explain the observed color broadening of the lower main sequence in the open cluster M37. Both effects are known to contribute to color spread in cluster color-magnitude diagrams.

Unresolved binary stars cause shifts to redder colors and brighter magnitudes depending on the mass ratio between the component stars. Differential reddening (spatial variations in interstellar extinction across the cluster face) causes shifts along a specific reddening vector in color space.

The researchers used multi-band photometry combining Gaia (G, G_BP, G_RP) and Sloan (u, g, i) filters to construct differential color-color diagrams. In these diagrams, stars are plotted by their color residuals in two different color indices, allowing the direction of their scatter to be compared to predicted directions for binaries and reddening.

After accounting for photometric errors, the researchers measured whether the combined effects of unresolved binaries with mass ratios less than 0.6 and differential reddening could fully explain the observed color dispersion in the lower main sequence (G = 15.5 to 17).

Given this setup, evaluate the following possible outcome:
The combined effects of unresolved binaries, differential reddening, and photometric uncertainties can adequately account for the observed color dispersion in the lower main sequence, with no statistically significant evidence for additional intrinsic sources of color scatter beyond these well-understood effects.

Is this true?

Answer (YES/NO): NO